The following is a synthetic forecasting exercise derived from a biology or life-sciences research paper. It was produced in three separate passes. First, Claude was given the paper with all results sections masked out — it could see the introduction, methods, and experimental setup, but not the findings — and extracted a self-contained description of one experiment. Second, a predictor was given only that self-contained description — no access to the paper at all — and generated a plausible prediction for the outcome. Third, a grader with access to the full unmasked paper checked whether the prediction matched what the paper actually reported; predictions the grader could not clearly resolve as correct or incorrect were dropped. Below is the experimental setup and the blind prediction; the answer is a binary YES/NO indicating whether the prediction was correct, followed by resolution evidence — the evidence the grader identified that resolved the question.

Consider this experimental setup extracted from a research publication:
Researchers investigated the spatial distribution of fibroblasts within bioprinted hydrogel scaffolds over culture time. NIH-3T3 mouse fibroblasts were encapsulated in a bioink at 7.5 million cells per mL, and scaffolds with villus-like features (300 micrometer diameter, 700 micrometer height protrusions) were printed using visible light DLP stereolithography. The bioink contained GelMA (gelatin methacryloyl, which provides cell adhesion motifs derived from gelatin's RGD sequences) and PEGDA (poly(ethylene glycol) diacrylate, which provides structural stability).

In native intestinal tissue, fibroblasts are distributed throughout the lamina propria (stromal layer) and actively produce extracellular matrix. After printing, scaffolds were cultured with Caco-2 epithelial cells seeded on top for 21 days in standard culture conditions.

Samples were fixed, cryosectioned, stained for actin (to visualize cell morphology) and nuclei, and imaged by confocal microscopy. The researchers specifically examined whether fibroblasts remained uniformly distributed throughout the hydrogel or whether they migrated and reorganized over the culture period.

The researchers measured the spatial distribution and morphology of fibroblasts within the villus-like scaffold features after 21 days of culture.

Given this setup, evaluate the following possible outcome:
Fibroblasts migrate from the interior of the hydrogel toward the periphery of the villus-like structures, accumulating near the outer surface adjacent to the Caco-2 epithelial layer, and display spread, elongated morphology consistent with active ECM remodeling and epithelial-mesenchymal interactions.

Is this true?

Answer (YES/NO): YES